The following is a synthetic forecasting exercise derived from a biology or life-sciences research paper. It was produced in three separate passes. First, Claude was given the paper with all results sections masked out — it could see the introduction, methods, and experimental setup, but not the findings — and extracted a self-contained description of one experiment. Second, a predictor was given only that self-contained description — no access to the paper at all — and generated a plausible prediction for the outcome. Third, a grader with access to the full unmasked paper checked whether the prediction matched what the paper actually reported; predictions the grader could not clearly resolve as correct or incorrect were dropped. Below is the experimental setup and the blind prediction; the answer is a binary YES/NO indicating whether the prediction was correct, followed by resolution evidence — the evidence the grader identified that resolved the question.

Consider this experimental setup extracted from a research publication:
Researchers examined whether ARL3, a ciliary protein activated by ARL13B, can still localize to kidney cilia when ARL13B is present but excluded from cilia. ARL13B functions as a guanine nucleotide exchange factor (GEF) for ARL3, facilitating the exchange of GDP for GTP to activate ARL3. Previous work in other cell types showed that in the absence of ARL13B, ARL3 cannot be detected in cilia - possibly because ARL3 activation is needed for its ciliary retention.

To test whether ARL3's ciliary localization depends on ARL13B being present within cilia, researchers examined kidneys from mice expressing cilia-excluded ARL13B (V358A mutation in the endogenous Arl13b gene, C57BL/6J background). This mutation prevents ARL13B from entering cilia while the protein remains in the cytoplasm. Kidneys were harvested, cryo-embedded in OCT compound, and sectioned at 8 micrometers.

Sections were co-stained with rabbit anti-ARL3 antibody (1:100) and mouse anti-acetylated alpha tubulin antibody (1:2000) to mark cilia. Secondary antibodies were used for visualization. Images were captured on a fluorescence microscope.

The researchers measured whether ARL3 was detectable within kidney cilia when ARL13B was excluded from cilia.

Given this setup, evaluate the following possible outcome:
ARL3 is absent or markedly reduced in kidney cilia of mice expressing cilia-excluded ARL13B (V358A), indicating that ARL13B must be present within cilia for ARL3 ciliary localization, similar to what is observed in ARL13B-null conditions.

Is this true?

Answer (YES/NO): YES